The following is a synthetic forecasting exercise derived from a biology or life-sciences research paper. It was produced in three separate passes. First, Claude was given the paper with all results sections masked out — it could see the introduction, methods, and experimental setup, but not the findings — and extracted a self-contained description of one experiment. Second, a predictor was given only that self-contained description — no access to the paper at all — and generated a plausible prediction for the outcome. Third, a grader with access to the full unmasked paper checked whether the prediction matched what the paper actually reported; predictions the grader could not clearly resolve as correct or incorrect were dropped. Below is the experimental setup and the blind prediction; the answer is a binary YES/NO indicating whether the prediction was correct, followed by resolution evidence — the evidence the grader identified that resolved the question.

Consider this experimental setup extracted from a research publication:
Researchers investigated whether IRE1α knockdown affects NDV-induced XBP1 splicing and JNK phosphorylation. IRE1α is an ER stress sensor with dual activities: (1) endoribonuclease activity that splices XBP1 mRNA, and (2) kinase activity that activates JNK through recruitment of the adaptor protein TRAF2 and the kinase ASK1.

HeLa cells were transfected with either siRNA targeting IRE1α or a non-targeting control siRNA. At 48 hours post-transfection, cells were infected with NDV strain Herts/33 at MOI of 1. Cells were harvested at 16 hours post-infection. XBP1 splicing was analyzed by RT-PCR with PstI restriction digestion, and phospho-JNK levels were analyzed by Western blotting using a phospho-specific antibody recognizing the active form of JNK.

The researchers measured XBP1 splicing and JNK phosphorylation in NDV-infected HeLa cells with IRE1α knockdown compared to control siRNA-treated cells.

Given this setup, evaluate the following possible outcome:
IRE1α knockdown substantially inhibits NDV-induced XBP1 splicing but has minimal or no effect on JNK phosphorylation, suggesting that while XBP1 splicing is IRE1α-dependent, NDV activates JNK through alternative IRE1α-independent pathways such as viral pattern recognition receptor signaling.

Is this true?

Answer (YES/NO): NO